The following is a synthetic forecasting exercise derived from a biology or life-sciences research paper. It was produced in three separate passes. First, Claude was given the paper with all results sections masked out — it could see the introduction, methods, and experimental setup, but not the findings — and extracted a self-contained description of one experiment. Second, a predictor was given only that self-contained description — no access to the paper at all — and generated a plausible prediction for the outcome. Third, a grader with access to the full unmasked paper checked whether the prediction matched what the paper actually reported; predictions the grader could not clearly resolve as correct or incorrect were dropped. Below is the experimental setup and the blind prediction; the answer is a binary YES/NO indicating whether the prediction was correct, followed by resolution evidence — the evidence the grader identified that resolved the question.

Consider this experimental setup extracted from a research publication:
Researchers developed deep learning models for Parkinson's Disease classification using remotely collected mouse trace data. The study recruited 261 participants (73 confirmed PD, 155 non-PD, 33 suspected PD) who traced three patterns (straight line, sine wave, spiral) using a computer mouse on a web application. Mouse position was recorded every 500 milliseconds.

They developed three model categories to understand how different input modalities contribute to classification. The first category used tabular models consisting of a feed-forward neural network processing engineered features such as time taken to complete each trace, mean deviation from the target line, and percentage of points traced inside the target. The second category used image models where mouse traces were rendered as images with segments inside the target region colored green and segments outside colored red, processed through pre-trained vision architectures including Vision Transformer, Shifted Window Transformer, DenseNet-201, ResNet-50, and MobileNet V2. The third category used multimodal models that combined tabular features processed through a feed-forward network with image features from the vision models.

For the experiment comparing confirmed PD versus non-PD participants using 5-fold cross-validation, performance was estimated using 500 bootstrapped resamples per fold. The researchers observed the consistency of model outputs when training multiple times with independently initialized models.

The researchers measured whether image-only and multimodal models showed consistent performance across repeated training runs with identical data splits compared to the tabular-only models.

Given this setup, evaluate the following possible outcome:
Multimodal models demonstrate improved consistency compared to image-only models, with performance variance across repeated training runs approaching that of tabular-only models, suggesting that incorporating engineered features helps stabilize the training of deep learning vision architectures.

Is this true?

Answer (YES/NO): NO